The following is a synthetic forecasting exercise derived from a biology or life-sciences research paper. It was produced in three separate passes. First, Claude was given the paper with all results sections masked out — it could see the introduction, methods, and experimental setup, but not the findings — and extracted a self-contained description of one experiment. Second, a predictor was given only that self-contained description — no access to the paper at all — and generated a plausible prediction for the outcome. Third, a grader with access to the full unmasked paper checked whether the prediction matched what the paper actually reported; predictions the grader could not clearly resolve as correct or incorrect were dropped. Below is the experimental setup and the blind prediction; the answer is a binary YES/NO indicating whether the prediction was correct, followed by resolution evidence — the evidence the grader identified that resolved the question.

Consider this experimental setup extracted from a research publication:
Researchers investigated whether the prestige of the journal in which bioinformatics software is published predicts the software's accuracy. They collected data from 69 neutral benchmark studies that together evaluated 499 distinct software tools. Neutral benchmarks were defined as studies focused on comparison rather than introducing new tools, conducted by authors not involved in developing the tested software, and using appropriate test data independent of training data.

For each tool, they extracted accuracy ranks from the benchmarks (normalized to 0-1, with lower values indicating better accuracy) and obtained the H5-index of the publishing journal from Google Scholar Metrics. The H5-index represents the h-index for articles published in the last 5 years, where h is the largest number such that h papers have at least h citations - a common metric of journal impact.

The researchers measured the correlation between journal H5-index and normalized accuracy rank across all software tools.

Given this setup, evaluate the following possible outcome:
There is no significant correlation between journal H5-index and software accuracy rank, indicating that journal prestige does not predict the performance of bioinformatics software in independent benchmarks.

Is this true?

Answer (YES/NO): YES